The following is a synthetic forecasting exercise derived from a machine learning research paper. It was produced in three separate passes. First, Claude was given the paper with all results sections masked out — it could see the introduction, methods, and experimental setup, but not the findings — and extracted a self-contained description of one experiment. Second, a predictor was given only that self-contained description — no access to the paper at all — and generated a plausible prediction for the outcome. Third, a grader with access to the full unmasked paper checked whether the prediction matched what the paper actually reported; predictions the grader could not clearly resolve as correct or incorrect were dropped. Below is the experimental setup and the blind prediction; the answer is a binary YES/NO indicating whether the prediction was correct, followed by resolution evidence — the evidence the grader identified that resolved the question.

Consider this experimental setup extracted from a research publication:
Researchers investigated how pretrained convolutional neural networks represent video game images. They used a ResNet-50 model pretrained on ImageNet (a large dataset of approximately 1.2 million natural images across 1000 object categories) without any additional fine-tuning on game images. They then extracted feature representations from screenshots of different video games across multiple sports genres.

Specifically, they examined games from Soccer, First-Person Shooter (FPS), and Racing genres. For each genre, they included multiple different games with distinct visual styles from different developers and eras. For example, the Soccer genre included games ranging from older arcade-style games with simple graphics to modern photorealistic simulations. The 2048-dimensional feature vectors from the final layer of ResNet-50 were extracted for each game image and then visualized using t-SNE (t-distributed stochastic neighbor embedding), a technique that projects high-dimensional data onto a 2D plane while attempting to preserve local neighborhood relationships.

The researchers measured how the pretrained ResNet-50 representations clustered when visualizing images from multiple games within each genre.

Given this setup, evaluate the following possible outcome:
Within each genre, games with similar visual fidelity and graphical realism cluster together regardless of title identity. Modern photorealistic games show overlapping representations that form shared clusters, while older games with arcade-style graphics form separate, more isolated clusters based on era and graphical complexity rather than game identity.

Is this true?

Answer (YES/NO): NO